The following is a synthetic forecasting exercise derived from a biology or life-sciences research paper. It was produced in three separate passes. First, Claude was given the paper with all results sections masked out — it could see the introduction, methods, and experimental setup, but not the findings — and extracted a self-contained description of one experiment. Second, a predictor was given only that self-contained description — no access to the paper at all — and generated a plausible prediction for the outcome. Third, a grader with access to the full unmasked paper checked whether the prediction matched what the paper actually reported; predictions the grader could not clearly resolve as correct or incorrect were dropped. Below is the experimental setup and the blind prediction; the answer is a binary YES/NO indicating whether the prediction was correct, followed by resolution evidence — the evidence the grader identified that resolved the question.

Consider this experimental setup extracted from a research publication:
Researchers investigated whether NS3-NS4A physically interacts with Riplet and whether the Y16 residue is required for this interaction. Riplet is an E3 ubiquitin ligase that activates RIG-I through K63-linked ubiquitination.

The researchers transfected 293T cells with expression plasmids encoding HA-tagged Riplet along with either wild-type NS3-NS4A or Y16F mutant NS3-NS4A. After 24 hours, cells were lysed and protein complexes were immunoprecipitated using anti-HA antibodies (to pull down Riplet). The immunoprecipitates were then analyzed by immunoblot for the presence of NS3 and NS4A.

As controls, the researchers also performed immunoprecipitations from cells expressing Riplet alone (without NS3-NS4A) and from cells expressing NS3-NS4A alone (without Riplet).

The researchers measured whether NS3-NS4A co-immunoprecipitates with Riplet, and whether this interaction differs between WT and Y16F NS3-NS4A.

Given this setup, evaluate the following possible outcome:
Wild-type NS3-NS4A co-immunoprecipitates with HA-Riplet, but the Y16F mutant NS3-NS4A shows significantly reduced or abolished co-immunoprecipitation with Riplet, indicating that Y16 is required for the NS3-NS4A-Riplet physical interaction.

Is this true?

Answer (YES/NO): YES